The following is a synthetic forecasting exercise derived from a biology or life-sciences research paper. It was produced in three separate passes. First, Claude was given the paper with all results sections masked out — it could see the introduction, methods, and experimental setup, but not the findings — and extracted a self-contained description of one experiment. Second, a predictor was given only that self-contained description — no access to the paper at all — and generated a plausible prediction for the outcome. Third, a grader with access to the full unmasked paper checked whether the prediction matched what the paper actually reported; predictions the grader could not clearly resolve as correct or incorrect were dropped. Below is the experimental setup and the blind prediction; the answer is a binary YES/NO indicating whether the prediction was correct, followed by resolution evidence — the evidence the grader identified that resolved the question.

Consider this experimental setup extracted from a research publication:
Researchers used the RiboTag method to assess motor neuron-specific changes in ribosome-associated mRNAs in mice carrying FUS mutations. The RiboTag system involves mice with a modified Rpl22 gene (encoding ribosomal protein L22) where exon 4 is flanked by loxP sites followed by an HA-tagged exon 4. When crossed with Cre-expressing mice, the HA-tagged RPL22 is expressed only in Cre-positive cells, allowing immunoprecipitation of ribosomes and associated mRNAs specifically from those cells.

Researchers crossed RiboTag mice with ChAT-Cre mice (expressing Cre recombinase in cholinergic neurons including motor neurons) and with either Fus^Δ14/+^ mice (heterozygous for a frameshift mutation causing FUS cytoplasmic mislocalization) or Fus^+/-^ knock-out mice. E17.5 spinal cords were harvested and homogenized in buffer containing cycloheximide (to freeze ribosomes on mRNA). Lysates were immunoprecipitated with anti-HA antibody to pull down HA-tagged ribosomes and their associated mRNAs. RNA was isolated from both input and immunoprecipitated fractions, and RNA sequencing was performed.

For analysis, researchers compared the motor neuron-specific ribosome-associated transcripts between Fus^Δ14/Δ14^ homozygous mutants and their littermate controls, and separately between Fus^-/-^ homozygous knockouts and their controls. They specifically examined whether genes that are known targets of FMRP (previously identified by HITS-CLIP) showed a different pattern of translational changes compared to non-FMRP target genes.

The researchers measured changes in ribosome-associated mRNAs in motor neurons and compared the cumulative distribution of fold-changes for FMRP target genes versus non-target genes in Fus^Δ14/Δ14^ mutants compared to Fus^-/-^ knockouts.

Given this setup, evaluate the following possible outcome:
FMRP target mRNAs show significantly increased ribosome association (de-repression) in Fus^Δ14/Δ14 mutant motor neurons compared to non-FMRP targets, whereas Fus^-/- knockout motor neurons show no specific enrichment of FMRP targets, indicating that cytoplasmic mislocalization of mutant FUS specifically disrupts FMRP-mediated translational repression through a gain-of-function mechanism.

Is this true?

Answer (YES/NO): NO